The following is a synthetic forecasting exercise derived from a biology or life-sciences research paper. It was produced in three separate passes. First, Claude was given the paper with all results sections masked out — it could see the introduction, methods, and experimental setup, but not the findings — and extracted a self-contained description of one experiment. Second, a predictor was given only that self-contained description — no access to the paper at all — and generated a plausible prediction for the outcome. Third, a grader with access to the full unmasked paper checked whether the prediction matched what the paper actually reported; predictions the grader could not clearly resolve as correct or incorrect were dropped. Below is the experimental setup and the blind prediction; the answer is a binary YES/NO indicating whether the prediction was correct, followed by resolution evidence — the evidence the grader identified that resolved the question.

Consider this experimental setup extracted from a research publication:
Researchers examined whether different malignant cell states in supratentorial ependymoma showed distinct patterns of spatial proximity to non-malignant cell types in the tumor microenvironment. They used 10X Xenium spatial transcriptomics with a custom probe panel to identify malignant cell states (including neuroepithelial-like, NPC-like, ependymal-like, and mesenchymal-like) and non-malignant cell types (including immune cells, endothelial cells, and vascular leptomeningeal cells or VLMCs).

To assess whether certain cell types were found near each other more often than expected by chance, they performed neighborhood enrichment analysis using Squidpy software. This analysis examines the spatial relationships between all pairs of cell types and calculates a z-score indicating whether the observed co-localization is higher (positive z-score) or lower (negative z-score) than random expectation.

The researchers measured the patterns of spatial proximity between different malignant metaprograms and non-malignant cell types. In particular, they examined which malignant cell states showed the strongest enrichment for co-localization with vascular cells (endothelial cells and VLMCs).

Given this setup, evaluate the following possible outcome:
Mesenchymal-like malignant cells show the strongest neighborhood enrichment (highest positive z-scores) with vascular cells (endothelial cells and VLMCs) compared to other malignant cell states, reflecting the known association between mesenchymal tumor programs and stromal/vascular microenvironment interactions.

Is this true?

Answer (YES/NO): NO